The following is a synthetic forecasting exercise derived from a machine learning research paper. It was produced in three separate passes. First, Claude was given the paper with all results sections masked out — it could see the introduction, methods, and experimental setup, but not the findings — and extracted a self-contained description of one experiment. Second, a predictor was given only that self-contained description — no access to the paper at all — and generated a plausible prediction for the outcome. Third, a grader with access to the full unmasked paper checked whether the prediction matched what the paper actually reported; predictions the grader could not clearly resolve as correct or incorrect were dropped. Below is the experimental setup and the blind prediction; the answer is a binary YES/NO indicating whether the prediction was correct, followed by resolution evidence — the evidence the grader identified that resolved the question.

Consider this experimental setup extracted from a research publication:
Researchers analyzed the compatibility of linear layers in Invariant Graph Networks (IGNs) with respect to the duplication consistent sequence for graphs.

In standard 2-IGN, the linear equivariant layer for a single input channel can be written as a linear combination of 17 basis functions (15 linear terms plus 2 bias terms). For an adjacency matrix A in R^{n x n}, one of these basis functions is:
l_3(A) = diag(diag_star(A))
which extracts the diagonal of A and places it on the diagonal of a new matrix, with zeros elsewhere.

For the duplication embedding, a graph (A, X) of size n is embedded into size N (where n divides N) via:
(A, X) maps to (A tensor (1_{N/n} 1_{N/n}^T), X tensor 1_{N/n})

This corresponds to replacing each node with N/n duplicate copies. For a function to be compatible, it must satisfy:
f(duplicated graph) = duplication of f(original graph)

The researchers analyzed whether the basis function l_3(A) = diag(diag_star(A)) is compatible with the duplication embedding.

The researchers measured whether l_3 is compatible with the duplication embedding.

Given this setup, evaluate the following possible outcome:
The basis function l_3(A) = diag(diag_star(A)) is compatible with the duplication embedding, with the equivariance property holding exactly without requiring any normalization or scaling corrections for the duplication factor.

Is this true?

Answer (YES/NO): NO